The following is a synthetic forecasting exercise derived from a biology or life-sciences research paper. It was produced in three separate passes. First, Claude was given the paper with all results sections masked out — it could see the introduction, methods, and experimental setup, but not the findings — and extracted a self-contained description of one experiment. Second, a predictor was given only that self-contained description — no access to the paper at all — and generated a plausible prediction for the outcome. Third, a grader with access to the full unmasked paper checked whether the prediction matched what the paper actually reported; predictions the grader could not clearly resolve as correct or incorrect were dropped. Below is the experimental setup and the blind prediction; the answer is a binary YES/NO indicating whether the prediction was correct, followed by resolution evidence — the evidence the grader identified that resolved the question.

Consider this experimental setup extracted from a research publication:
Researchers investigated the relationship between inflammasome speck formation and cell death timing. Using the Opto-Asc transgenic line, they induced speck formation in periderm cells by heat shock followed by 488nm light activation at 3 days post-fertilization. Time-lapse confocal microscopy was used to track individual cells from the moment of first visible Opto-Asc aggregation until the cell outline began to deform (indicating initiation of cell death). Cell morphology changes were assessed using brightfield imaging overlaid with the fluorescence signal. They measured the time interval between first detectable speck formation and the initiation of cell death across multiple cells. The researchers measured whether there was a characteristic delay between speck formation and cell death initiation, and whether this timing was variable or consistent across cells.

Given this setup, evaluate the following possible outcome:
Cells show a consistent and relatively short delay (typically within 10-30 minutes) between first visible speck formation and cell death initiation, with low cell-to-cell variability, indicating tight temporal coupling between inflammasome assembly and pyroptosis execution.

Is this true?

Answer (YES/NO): NO